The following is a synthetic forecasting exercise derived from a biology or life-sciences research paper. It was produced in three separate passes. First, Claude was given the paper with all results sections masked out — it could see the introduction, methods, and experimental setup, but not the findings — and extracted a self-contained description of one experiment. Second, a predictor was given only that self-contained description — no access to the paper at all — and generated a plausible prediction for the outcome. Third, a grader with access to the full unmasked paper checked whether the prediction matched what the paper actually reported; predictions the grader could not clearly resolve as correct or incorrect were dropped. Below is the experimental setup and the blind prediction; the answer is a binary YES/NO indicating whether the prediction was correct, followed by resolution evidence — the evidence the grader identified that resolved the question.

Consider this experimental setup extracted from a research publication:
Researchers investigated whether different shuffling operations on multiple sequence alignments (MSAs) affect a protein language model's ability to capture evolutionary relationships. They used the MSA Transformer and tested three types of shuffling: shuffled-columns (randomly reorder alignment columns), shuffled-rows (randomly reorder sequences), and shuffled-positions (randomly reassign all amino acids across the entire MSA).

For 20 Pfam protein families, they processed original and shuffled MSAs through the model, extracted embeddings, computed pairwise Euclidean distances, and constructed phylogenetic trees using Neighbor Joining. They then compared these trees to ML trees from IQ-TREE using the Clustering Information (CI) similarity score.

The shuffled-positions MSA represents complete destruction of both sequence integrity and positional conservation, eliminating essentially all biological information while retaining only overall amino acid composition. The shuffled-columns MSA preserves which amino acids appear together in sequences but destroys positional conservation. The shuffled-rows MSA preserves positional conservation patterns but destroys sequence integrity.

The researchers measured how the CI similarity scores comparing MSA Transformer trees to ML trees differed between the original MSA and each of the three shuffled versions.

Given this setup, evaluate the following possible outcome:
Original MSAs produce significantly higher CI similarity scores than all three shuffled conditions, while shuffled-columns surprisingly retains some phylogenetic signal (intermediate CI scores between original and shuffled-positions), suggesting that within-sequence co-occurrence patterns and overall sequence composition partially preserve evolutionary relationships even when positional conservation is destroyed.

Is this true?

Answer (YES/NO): NO